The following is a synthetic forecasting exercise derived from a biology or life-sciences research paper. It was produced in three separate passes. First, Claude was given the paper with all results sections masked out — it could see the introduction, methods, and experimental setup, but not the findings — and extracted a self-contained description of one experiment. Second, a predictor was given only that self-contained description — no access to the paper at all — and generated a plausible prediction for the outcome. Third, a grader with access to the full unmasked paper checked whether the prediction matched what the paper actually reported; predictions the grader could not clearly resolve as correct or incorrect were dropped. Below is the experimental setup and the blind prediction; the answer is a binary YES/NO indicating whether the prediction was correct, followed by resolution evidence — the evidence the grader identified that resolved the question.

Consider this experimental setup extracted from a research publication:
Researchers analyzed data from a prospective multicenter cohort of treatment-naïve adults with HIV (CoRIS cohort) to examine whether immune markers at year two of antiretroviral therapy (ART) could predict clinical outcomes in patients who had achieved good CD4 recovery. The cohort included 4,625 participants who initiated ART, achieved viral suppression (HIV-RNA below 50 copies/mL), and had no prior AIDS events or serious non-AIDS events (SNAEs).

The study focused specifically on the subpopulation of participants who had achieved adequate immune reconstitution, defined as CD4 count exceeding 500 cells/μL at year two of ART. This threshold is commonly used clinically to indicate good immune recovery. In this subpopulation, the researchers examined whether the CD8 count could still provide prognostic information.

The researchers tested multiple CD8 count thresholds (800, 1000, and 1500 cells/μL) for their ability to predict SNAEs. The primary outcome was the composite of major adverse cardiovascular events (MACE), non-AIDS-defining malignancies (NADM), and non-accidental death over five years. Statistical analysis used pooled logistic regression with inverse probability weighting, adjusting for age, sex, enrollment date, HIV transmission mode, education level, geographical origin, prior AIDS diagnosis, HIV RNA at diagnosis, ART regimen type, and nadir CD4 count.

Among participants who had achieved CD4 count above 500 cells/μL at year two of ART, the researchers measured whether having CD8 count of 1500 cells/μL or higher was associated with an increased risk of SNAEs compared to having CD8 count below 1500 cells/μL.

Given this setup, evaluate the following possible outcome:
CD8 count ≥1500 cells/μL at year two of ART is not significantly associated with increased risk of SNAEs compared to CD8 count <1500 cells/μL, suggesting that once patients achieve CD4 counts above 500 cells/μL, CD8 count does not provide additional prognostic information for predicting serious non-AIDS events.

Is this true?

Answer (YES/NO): NO